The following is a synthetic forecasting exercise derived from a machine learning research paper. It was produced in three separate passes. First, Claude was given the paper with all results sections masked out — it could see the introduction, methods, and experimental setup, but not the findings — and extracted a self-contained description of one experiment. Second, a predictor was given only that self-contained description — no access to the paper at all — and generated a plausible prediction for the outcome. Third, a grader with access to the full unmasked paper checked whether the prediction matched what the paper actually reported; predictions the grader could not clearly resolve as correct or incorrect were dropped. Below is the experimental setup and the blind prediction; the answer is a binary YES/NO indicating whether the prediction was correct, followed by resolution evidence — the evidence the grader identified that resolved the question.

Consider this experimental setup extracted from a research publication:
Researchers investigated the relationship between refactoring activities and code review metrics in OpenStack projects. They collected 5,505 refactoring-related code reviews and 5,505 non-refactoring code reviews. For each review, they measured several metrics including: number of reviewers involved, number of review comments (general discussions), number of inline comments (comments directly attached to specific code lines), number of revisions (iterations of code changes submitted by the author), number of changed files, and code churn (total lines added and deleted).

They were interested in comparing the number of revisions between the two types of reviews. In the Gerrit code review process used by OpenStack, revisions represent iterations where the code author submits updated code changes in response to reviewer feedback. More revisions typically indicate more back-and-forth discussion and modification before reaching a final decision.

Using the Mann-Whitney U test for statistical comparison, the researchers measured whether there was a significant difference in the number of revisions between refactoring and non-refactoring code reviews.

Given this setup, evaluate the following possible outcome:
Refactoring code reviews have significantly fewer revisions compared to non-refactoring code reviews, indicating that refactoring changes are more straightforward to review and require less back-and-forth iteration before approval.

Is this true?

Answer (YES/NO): NO